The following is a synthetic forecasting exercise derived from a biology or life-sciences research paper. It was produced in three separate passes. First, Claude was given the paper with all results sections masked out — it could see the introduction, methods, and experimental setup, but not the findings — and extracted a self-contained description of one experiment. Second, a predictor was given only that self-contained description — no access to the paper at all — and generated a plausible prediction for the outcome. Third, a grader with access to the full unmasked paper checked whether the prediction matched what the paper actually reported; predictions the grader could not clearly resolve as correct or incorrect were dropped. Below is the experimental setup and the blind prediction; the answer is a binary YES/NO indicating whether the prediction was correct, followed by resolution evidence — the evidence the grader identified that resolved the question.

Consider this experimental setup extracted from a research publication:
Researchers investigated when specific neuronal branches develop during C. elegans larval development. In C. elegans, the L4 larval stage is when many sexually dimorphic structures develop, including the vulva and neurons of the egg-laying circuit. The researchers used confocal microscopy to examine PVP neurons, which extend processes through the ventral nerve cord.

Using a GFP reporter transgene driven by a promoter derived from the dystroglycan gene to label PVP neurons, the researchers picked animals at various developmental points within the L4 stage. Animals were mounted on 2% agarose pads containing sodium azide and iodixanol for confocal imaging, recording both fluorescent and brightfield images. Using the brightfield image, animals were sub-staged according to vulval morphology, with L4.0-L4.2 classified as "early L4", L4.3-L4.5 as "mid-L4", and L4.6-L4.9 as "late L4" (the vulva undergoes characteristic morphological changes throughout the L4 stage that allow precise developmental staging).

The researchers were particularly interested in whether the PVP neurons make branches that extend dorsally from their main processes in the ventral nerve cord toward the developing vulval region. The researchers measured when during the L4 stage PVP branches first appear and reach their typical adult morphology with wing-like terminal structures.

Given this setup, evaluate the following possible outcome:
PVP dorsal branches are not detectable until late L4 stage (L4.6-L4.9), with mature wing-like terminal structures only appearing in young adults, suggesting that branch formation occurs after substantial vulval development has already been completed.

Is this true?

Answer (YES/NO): NO